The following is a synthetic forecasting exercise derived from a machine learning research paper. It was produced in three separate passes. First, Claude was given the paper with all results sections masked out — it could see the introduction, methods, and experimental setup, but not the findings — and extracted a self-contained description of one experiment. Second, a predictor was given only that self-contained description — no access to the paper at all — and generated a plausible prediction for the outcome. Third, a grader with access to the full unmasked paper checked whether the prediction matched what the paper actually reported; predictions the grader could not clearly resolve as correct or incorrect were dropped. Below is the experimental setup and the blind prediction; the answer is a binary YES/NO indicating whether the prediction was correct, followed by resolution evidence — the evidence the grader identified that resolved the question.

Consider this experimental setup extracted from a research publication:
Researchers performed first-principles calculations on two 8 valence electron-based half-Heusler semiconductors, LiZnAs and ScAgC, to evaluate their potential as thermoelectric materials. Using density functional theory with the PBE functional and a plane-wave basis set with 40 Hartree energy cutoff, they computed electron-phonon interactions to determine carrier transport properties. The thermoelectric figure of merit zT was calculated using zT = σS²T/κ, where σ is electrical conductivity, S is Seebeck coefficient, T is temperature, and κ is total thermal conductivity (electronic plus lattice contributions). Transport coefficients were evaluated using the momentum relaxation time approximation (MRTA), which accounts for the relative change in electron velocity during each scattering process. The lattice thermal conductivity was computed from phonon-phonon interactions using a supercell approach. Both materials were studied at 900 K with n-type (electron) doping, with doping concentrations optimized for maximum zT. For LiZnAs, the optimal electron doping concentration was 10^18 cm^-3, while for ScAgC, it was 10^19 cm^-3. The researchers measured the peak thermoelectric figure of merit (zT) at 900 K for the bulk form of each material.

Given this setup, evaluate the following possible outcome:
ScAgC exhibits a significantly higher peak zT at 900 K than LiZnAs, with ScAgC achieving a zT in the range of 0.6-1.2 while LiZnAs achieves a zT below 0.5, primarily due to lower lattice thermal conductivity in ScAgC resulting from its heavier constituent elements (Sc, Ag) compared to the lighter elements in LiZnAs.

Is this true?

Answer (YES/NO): NO